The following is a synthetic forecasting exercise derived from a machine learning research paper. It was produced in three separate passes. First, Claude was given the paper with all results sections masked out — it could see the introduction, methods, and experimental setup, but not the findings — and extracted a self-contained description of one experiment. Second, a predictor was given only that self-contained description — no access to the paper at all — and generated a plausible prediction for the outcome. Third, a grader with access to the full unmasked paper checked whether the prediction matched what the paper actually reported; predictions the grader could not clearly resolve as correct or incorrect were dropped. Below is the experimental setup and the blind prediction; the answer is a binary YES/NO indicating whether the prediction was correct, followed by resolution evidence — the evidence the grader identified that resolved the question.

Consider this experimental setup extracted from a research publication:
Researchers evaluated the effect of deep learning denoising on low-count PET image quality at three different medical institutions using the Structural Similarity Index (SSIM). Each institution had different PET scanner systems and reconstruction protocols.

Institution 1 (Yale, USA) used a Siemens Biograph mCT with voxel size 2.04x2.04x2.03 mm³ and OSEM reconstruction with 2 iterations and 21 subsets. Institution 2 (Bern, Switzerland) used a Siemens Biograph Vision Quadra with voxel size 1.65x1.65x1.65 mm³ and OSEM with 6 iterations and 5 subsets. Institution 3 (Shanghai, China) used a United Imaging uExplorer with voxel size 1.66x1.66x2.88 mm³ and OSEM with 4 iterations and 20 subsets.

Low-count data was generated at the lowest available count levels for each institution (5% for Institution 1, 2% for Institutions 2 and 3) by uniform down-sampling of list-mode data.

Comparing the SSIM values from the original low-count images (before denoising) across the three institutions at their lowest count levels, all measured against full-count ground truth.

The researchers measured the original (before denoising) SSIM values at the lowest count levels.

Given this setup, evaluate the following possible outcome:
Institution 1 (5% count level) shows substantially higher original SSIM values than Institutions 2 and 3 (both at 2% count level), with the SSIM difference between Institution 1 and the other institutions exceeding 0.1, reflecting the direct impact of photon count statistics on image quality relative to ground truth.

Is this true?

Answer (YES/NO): NO